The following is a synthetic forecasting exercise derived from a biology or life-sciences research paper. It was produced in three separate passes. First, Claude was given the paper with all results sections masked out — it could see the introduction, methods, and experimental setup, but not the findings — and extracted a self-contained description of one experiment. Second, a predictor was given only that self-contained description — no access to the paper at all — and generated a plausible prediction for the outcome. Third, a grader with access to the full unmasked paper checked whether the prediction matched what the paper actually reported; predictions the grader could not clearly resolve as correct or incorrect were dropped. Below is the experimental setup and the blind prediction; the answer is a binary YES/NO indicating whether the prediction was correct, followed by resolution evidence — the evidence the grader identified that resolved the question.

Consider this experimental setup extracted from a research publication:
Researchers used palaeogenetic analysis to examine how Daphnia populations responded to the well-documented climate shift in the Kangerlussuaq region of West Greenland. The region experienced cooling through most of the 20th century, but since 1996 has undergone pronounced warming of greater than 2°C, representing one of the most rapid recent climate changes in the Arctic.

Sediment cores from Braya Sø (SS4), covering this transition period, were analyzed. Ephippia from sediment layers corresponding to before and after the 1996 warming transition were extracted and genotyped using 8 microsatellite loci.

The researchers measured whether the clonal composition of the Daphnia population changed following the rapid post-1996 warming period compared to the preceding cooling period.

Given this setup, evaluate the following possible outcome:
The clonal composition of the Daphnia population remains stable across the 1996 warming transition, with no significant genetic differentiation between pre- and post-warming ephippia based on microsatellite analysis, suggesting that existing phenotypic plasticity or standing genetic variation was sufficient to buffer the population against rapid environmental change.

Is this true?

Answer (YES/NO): YES